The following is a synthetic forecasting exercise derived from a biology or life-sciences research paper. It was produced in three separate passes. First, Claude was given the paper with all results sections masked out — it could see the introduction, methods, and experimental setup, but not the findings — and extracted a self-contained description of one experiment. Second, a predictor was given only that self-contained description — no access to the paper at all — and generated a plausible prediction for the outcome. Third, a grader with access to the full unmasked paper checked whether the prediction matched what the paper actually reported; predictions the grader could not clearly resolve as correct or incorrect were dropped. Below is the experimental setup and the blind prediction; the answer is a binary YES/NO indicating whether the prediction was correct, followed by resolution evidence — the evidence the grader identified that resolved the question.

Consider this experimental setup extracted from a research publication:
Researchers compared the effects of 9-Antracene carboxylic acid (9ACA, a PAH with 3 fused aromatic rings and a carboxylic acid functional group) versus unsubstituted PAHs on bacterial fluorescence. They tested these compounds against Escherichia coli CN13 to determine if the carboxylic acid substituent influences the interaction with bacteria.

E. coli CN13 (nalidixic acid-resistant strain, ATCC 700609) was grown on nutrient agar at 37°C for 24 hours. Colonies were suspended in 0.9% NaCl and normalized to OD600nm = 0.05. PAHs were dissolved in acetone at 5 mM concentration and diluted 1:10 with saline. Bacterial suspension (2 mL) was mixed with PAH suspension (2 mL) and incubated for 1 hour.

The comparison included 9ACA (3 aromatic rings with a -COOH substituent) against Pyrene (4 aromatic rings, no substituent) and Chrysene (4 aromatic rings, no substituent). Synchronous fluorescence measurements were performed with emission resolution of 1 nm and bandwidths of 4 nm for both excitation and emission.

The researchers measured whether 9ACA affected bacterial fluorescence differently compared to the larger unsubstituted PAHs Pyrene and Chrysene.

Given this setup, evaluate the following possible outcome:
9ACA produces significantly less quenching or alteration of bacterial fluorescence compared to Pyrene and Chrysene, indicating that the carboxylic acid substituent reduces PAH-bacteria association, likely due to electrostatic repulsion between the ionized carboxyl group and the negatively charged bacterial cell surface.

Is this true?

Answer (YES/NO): NO